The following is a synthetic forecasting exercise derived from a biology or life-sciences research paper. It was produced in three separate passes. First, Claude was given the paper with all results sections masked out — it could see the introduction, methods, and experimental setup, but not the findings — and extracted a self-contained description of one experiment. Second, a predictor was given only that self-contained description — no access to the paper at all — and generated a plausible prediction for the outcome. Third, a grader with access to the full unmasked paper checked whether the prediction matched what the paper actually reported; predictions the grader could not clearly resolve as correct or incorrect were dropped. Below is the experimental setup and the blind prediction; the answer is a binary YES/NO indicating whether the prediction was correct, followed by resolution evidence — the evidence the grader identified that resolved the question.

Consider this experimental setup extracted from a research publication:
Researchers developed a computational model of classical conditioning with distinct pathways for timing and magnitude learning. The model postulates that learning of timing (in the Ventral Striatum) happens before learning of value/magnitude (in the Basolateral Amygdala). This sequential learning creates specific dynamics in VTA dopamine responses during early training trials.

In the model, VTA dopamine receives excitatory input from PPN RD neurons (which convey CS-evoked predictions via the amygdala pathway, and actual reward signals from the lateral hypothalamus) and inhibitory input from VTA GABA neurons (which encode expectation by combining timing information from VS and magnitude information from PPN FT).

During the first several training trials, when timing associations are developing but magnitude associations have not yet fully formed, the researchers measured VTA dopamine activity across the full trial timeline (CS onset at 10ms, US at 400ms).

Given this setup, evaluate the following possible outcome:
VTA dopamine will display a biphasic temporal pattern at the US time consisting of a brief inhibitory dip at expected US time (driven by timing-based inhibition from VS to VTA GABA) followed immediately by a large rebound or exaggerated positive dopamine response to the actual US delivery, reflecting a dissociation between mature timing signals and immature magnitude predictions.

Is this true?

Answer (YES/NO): NO